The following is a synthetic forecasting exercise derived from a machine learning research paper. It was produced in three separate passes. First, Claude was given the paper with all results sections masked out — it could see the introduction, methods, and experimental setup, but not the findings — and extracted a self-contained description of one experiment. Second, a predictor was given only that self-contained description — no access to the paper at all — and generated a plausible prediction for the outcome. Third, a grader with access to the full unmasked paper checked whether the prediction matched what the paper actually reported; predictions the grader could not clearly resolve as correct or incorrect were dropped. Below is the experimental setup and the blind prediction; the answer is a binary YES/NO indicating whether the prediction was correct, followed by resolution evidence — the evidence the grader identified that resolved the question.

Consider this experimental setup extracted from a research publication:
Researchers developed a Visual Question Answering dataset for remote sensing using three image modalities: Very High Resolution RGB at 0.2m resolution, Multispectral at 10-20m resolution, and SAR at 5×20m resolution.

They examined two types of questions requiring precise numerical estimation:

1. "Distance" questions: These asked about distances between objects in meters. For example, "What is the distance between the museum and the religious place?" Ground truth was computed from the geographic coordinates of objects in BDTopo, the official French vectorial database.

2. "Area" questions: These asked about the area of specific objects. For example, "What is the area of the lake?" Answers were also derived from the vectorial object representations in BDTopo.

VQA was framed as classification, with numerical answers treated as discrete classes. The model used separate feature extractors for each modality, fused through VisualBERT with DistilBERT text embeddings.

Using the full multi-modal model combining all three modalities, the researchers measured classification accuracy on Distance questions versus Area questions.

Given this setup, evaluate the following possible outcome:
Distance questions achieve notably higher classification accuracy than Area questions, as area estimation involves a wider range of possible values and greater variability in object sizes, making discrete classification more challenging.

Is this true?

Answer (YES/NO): NO